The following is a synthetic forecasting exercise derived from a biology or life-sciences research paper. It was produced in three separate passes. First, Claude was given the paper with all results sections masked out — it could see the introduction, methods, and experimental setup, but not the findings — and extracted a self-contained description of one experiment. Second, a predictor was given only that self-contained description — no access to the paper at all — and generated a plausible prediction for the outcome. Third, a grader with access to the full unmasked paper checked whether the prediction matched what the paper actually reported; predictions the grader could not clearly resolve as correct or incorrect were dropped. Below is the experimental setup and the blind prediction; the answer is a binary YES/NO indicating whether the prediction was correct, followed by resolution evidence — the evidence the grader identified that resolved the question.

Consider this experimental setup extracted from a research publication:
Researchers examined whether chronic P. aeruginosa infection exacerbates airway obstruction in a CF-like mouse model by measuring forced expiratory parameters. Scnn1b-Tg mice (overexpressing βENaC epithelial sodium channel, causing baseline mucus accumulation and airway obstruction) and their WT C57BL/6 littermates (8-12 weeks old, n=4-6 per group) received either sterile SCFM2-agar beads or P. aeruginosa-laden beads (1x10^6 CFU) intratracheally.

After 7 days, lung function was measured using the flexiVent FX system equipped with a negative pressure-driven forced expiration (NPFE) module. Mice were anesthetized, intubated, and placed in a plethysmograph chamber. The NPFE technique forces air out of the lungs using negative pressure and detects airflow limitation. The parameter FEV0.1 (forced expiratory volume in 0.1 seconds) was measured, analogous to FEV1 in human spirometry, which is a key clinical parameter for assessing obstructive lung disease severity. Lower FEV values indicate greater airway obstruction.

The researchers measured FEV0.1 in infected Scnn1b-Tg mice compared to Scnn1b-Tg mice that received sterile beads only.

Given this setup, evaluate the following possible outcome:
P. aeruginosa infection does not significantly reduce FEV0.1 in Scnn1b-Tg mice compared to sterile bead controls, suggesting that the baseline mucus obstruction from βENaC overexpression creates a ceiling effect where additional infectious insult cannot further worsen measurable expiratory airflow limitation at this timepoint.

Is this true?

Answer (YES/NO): NO